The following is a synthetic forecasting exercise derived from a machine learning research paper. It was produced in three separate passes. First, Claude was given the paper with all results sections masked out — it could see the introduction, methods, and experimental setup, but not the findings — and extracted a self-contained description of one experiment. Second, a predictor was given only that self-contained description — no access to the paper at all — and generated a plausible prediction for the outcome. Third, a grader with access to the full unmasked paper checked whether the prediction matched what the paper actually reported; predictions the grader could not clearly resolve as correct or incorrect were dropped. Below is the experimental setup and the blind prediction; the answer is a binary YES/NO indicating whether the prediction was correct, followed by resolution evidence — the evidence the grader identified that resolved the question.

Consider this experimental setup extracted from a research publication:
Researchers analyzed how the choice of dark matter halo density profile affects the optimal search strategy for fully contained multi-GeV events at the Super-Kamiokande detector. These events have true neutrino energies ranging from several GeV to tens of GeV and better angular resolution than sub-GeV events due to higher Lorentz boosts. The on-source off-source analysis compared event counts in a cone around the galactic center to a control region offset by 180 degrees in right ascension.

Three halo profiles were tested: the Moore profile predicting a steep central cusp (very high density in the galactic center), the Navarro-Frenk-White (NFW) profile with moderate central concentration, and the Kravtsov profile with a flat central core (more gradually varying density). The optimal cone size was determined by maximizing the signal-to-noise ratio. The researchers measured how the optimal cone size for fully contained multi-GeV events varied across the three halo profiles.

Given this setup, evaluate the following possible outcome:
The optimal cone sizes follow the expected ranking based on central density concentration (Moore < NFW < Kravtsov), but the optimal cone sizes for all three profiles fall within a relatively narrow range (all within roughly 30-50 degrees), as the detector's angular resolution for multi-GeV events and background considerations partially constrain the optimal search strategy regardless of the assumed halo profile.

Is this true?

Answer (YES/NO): NO